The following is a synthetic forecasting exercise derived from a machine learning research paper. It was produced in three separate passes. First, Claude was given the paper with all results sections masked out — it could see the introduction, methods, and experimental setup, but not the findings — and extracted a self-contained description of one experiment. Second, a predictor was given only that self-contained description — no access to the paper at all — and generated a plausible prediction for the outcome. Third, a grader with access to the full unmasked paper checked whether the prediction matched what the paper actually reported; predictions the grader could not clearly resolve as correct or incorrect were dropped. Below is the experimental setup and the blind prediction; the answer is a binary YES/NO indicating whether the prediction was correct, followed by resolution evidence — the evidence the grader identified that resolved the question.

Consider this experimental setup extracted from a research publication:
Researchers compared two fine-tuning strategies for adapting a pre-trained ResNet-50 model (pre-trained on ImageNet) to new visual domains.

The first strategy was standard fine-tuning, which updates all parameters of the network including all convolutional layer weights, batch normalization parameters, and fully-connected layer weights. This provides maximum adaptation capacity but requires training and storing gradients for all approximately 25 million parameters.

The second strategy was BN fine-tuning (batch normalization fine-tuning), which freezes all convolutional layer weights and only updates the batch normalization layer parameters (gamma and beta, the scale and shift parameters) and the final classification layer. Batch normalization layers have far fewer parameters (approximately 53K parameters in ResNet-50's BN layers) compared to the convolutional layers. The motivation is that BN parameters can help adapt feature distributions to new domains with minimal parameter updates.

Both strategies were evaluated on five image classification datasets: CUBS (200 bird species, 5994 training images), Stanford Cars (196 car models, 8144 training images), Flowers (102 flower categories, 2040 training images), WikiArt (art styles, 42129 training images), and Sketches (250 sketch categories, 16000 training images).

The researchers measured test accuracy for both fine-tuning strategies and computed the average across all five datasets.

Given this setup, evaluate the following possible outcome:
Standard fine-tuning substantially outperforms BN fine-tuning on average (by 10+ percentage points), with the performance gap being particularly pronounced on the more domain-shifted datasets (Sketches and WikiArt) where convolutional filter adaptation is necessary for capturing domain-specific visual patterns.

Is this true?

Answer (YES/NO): NO